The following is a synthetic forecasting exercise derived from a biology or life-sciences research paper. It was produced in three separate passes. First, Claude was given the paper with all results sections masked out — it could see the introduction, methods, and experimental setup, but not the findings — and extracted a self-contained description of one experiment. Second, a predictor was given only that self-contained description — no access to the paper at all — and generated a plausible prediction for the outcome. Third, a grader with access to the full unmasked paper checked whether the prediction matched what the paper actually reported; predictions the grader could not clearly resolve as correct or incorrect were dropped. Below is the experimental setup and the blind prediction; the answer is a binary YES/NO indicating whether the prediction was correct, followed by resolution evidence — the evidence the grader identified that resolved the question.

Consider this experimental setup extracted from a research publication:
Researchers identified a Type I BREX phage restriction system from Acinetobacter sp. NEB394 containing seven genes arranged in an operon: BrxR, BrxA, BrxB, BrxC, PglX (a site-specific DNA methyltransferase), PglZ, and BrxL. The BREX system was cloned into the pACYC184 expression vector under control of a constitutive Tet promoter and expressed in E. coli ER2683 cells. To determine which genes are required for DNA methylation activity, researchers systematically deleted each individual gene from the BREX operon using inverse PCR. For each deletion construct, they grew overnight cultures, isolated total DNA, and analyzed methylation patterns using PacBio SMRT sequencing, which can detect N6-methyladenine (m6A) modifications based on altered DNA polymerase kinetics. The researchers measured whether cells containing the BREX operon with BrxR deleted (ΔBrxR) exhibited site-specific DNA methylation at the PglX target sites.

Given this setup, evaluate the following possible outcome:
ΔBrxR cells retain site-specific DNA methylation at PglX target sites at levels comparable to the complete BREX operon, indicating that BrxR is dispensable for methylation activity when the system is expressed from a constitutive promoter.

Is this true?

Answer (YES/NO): YES